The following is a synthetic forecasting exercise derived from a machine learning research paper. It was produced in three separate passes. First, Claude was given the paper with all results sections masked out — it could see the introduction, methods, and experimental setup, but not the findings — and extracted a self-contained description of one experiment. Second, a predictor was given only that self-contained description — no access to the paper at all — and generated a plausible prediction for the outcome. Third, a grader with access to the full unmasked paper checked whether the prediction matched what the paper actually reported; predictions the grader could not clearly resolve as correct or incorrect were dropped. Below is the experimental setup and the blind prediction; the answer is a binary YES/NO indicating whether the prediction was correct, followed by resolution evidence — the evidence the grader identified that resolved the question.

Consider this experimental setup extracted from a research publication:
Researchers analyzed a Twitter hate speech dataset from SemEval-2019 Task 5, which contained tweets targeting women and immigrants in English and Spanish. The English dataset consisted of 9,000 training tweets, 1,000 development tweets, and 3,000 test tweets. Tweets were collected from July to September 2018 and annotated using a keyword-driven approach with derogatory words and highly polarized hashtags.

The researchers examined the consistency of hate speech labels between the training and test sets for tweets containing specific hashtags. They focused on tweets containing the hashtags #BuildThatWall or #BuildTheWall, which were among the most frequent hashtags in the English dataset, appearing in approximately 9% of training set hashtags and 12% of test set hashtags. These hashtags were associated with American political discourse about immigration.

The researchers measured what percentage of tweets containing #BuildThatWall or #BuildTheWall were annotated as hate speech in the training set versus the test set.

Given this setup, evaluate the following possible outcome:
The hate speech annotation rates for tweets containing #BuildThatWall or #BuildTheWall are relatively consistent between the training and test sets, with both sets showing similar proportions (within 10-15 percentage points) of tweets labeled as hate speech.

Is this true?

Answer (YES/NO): NO